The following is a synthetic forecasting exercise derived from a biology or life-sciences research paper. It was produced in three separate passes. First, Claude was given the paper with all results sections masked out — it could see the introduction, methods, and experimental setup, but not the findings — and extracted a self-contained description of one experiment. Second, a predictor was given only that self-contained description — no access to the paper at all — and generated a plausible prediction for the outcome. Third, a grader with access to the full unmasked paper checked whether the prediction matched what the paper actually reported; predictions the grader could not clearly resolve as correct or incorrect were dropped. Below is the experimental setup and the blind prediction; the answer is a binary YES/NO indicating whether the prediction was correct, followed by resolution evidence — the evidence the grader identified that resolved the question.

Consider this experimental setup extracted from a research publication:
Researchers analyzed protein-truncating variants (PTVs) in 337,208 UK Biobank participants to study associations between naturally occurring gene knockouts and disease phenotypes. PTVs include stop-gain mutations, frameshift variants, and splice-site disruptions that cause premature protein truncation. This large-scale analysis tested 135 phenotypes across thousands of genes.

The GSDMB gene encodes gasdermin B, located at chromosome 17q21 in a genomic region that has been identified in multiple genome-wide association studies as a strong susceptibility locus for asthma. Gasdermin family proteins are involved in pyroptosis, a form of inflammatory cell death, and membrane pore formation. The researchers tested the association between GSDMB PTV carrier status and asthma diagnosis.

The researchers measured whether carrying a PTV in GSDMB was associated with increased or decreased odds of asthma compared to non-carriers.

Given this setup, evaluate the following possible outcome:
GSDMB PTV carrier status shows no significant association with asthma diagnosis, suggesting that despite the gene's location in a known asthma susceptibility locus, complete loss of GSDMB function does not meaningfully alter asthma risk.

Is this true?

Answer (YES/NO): NO